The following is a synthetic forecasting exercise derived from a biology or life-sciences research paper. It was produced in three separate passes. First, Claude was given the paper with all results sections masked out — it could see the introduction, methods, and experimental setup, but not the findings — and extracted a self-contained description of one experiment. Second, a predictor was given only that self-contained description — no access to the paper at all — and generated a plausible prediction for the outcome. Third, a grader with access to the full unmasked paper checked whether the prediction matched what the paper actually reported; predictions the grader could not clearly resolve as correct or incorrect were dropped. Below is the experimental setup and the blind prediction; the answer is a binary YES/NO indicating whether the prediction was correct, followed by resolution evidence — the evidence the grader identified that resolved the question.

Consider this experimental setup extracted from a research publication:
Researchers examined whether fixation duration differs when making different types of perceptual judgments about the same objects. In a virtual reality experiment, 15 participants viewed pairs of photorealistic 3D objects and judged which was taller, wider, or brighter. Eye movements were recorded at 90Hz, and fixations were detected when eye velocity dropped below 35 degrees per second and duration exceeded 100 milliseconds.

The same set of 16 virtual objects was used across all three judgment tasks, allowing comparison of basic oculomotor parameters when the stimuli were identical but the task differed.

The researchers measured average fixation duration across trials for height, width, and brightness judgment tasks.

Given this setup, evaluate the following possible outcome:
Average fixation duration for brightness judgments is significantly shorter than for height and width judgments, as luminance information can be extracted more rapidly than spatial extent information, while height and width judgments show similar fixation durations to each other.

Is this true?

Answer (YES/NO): NO